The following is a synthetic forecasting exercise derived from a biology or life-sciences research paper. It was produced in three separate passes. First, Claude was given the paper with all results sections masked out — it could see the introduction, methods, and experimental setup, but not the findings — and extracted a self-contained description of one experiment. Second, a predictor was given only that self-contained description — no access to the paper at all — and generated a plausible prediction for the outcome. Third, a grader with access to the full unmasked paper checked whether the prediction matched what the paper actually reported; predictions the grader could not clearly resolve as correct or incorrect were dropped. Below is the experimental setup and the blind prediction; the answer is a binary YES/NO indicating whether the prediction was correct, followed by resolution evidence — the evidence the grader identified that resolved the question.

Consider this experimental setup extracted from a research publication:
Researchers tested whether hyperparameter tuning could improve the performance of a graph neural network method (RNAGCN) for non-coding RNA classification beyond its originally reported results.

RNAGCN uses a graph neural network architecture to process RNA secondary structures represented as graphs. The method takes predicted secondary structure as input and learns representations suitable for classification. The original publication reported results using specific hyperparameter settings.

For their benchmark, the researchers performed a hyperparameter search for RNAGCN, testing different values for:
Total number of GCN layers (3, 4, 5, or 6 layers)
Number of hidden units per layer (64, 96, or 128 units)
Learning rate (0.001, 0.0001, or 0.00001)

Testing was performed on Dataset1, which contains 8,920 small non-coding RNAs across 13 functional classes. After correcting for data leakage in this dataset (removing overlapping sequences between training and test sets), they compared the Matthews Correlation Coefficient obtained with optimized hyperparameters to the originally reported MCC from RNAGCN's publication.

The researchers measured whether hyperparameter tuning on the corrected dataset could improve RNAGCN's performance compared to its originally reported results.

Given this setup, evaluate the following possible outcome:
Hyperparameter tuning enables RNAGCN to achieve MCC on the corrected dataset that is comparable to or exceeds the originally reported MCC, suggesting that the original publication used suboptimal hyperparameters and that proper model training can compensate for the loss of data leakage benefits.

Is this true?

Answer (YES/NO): YES